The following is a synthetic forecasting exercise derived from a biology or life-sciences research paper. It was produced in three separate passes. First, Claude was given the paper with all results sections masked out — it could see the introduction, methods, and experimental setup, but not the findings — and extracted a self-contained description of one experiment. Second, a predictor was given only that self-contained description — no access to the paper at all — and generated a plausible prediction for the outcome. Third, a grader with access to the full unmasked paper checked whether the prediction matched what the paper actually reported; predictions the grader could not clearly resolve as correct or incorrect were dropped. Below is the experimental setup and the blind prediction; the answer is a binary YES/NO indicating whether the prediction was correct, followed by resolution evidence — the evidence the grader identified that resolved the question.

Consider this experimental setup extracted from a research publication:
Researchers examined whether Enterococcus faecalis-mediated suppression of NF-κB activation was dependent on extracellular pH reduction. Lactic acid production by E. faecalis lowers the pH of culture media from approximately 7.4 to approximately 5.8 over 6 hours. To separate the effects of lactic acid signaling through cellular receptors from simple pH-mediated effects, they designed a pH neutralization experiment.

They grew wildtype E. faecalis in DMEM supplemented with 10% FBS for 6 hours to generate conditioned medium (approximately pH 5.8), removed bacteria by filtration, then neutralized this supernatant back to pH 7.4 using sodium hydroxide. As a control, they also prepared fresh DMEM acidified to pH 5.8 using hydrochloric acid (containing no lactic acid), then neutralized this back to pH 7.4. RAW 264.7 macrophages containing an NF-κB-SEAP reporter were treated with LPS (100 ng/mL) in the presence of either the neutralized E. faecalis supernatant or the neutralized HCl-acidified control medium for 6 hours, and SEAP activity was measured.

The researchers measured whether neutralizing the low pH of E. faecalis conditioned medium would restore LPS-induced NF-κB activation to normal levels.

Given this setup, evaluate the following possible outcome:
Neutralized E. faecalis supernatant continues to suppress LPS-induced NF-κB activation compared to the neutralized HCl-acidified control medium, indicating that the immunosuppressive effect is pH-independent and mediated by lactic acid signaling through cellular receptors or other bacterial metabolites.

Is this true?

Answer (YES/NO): NO